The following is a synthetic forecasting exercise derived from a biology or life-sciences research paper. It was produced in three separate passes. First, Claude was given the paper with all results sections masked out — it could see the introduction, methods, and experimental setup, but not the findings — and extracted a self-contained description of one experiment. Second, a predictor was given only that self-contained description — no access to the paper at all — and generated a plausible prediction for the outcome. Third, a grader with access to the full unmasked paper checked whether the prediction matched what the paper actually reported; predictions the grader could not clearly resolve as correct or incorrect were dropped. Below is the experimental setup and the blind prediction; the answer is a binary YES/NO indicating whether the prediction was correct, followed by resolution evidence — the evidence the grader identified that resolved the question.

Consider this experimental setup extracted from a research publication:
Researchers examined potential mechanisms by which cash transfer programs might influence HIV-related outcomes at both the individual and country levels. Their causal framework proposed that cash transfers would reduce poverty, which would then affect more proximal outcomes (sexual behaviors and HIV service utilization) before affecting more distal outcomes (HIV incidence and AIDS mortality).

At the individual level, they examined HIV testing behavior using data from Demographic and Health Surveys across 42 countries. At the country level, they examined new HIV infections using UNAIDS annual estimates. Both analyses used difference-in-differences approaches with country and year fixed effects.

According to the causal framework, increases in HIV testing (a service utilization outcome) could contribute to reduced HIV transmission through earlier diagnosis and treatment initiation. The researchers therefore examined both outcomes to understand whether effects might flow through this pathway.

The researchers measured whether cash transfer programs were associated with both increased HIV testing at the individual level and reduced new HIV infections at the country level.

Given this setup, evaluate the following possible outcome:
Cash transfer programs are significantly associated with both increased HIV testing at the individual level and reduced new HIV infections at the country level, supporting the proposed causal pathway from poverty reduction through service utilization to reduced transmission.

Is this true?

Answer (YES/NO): YES